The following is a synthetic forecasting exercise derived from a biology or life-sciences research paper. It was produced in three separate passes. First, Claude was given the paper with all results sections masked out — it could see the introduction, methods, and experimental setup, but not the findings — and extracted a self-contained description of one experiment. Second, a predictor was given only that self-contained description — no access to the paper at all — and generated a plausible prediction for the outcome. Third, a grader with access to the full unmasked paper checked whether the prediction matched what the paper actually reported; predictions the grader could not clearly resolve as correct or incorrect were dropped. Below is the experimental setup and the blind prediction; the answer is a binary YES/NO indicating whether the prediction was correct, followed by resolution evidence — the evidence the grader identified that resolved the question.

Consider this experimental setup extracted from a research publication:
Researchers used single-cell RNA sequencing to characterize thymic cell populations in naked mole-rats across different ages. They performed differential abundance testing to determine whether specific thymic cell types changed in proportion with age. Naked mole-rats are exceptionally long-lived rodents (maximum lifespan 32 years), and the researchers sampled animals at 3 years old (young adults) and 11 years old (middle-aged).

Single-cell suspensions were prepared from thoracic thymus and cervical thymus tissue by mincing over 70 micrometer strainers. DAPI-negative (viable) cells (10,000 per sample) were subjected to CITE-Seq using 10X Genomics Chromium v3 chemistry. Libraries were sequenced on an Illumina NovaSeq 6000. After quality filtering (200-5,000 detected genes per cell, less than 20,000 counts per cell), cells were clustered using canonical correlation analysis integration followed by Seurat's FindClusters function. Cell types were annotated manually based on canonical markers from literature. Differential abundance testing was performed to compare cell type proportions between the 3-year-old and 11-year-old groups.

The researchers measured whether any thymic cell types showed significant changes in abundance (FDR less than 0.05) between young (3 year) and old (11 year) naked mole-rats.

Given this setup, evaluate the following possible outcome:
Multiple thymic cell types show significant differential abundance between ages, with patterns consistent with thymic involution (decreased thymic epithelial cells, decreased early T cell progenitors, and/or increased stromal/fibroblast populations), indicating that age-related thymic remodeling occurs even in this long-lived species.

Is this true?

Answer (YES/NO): NO